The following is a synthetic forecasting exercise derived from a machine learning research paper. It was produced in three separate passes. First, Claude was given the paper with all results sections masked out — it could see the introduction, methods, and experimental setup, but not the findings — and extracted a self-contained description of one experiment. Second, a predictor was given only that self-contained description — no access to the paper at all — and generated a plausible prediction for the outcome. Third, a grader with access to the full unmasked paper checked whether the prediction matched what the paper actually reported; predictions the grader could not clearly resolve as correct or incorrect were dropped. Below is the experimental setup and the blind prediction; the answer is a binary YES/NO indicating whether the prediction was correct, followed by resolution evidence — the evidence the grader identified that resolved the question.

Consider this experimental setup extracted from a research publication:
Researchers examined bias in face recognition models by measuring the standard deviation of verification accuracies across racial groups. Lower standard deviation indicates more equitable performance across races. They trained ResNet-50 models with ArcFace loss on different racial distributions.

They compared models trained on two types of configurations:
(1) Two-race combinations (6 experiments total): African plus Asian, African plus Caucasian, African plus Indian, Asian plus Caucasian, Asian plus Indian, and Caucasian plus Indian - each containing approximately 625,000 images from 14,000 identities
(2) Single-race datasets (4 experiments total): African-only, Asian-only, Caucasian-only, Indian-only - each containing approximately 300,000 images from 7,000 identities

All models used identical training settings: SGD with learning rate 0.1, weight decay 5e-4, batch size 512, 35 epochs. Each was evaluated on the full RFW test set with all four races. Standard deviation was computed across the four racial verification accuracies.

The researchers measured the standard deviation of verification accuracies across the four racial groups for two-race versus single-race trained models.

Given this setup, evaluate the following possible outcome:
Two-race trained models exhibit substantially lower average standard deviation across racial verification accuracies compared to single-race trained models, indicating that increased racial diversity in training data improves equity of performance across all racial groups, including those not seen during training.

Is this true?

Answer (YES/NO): YES